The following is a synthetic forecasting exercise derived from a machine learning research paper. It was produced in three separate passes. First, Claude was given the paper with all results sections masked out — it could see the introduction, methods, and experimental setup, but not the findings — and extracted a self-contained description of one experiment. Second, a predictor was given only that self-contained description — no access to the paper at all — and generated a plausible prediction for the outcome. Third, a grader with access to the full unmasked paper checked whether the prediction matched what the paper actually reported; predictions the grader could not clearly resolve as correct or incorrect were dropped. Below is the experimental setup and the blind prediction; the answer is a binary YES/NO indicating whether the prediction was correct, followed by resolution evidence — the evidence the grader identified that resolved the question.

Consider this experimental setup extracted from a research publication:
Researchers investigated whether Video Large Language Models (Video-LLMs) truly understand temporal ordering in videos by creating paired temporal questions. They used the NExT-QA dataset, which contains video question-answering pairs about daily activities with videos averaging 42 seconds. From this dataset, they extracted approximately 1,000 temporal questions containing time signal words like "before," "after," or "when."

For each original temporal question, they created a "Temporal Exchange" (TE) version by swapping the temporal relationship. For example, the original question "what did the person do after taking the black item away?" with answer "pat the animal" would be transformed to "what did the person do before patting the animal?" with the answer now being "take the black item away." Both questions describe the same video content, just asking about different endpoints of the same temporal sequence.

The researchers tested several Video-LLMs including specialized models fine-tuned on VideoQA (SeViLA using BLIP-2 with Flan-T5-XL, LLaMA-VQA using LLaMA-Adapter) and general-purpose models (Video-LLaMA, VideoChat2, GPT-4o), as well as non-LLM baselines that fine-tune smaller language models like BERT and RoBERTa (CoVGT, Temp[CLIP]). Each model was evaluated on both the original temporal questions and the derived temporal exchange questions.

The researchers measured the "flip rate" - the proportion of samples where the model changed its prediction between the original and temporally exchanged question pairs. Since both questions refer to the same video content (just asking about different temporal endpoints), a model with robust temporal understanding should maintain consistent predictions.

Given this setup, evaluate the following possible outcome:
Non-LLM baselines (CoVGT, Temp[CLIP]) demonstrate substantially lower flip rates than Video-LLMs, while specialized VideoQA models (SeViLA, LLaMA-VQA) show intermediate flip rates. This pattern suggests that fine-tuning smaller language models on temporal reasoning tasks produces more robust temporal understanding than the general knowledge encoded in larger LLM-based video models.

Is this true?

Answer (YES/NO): NO